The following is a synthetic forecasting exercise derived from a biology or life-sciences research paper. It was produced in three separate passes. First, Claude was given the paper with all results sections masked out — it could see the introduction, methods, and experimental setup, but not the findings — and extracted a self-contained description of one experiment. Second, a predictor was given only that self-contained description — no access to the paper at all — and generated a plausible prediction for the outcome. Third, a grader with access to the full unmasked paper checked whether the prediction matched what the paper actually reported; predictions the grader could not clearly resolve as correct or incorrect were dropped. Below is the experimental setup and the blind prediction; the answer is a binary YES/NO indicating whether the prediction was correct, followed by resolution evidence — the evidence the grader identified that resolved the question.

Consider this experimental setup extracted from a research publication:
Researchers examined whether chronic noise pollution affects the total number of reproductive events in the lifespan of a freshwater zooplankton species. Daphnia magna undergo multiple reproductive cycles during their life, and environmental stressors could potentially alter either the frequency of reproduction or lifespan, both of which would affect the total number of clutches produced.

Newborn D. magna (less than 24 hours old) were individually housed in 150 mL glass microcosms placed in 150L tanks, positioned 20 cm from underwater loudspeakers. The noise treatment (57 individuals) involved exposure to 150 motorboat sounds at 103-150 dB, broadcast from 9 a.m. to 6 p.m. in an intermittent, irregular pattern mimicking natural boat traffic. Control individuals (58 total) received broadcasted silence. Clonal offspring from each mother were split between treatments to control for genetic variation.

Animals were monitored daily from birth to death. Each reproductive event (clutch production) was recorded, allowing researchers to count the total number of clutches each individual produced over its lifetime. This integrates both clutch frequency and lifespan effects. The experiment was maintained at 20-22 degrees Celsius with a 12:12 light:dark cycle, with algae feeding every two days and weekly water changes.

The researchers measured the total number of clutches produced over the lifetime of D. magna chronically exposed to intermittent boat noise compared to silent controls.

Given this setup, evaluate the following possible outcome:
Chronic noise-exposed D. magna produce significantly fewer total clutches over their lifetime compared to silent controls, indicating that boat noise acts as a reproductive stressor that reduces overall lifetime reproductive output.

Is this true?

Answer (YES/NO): NO